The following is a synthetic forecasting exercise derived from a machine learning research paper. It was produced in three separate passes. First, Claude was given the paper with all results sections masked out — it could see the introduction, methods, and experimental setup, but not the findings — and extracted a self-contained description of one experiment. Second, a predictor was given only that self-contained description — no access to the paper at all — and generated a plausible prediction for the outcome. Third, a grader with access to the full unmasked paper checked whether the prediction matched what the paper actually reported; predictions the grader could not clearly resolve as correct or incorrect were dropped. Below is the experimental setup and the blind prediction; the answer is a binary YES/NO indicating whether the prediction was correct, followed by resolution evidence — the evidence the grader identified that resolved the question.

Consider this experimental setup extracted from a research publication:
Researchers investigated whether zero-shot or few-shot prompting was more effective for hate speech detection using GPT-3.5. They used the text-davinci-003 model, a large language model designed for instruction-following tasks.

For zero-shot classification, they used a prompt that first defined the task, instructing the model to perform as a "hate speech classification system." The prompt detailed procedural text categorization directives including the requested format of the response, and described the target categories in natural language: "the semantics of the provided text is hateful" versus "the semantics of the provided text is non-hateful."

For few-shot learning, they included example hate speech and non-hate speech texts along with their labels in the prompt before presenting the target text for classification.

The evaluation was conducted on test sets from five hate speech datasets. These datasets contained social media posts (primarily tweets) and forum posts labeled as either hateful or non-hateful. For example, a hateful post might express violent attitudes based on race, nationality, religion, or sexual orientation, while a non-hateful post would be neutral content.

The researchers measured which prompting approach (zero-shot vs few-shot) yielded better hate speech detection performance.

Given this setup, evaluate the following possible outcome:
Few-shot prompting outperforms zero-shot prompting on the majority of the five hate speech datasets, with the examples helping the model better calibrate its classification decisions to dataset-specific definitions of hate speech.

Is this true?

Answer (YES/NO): NO